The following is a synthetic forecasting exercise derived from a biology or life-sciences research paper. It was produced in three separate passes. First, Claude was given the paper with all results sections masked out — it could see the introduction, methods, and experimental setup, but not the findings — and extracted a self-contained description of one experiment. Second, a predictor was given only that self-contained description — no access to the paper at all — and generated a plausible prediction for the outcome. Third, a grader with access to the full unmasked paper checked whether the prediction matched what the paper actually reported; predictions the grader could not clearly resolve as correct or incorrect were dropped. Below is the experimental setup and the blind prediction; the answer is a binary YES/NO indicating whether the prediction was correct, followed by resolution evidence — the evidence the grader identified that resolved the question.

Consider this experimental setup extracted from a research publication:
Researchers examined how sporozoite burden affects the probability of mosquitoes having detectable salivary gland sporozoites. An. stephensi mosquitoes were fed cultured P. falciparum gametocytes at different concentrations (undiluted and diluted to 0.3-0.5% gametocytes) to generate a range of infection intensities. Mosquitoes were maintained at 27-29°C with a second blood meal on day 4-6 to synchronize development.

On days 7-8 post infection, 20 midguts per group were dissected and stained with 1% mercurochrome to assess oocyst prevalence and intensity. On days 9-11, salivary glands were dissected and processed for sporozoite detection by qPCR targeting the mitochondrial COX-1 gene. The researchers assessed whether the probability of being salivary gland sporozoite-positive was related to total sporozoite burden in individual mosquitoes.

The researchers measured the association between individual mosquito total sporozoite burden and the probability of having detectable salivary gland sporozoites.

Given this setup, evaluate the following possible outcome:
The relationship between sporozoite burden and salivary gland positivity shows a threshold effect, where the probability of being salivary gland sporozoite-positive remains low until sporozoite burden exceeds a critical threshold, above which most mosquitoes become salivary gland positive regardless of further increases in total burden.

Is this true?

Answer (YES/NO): NO